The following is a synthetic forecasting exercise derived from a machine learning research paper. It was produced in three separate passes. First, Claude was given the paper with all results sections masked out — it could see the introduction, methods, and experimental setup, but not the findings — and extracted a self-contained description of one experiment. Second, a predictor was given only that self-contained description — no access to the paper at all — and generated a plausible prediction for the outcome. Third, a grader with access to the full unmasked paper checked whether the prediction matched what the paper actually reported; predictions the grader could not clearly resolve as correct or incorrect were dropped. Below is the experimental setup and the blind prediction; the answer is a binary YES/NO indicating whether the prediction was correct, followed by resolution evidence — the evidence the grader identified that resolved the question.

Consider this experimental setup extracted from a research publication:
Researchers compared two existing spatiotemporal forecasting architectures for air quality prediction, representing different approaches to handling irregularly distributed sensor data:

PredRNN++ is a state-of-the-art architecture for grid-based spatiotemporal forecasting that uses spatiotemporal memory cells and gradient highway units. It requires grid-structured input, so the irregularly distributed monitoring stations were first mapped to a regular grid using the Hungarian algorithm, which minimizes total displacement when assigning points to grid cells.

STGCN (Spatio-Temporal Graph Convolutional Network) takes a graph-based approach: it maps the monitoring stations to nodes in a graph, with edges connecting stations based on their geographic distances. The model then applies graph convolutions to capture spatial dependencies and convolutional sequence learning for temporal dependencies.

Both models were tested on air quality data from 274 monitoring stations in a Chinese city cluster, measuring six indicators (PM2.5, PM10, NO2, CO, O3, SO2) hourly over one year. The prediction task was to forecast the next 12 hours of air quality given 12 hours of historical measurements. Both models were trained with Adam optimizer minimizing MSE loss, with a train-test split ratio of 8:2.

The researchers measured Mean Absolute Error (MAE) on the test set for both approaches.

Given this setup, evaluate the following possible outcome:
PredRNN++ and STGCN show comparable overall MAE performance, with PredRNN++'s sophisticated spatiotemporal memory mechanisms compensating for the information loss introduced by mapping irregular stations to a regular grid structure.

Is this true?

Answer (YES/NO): YES